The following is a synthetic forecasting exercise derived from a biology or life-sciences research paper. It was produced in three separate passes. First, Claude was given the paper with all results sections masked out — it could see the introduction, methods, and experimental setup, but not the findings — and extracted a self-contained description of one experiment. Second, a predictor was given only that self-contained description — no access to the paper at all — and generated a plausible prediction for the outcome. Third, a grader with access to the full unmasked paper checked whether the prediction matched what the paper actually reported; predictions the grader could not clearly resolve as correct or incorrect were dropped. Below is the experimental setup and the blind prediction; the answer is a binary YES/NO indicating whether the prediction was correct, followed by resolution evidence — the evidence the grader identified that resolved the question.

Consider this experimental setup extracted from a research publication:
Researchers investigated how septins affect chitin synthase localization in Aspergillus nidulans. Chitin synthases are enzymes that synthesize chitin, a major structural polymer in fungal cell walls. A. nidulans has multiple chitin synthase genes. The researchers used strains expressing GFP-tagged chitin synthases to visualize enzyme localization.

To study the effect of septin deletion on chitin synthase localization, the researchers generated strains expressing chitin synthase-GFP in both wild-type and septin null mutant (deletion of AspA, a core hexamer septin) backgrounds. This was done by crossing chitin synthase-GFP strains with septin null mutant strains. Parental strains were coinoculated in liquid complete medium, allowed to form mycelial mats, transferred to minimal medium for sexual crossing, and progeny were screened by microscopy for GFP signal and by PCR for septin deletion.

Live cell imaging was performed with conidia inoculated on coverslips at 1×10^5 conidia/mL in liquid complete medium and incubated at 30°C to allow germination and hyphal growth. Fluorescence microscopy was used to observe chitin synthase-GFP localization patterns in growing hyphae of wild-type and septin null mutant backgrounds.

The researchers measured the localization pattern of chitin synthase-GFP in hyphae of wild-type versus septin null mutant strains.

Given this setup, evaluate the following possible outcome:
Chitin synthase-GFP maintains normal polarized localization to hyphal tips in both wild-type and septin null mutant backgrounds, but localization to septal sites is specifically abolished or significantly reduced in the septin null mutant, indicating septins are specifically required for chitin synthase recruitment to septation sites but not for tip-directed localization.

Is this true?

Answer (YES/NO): NO